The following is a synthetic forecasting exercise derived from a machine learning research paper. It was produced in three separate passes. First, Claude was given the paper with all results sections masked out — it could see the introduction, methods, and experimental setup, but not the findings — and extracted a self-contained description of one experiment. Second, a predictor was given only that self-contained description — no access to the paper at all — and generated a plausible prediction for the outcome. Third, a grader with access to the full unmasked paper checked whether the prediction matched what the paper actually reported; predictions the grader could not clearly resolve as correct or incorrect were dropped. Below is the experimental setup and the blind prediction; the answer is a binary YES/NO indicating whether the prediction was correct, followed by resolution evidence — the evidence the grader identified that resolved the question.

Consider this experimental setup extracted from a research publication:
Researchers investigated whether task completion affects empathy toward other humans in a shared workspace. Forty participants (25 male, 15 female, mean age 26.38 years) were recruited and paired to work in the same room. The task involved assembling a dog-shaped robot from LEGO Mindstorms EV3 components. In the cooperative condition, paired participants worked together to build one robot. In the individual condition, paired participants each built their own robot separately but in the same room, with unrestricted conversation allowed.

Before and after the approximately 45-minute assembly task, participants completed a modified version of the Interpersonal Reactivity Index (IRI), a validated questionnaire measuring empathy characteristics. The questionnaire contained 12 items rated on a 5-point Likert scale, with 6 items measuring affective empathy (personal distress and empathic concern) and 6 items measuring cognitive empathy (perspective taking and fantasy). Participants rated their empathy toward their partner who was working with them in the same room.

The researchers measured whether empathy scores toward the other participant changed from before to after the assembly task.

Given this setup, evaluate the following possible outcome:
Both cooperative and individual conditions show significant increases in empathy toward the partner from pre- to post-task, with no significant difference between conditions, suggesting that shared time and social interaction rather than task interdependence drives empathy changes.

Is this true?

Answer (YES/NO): NO